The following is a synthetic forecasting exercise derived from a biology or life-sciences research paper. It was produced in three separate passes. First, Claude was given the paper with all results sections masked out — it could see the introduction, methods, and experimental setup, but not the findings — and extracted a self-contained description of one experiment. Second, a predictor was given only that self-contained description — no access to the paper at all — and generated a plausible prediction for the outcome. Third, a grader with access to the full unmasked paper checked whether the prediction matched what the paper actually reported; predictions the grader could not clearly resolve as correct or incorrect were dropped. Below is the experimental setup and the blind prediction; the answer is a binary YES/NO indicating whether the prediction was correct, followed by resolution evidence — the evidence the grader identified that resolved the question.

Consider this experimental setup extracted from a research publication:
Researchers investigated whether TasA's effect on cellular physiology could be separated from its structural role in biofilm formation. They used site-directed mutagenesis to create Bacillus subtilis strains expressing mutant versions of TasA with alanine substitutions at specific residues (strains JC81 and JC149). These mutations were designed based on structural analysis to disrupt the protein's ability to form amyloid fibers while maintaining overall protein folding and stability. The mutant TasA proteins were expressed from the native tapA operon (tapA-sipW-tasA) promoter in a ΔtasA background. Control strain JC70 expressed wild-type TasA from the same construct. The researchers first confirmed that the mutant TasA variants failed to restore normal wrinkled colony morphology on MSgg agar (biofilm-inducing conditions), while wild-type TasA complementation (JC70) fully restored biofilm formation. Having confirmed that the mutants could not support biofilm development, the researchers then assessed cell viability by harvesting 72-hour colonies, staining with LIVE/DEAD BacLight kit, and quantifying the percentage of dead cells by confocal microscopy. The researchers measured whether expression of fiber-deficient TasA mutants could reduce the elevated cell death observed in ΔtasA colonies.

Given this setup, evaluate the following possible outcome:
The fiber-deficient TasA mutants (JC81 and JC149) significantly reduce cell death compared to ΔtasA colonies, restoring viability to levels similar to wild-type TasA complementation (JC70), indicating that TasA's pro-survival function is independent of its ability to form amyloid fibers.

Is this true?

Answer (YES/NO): YES